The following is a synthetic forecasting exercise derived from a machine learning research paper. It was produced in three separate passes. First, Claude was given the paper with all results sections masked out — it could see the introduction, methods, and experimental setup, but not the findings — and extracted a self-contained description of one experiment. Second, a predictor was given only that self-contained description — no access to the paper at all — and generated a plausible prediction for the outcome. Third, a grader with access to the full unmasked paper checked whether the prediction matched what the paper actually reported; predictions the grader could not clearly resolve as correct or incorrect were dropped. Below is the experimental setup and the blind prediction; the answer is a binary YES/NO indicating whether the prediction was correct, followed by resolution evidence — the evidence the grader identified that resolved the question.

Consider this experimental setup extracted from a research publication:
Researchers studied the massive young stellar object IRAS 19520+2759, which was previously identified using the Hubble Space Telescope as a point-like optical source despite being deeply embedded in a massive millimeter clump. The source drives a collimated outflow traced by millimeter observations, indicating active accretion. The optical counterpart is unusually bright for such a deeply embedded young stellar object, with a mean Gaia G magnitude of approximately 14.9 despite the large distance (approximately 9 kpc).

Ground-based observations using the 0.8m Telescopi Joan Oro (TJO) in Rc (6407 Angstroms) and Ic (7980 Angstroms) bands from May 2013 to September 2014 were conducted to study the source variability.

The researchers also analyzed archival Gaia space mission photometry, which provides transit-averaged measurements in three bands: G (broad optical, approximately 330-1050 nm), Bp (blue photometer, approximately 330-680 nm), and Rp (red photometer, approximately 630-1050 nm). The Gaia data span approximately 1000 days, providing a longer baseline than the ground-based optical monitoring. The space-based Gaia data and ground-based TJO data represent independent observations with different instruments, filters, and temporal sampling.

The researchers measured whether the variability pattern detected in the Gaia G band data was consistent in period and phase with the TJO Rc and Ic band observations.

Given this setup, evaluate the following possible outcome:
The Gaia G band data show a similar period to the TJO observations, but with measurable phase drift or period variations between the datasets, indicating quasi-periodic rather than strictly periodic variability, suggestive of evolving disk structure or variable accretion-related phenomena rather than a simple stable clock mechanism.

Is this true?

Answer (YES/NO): NO